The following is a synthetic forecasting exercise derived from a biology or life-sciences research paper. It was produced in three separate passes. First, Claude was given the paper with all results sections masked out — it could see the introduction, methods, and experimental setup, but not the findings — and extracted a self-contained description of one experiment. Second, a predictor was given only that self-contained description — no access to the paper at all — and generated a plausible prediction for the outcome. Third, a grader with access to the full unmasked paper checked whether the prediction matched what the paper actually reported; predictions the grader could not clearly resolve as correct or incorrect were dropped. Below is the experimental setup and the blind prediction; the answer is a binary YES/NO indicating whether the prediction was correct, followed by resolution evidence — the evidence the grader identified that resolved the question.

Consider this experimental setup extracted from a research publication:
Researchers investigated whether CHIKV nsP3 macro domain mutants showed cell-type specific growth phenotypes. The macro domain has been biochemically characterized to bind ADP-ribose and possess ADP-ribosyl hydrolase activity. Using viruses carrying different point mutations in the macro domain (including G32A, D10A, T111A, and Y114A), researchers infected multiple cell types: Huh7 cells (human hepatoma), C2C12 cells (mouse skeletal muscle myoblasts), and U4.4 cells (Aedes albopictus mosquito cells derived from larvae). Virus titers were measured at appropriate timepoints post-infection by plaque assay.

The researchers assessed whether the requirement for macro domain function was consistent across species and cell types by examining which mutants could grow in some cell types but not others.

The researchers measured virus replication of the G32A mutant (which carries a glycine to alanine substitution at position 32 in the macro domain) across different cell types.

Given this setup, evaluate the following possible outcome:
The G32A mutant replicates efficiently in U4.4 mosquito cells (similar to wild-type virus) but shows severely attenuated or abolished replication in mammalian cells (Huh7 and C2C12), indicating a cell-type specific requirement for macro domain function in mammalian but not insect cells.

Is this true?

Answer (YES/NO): NO